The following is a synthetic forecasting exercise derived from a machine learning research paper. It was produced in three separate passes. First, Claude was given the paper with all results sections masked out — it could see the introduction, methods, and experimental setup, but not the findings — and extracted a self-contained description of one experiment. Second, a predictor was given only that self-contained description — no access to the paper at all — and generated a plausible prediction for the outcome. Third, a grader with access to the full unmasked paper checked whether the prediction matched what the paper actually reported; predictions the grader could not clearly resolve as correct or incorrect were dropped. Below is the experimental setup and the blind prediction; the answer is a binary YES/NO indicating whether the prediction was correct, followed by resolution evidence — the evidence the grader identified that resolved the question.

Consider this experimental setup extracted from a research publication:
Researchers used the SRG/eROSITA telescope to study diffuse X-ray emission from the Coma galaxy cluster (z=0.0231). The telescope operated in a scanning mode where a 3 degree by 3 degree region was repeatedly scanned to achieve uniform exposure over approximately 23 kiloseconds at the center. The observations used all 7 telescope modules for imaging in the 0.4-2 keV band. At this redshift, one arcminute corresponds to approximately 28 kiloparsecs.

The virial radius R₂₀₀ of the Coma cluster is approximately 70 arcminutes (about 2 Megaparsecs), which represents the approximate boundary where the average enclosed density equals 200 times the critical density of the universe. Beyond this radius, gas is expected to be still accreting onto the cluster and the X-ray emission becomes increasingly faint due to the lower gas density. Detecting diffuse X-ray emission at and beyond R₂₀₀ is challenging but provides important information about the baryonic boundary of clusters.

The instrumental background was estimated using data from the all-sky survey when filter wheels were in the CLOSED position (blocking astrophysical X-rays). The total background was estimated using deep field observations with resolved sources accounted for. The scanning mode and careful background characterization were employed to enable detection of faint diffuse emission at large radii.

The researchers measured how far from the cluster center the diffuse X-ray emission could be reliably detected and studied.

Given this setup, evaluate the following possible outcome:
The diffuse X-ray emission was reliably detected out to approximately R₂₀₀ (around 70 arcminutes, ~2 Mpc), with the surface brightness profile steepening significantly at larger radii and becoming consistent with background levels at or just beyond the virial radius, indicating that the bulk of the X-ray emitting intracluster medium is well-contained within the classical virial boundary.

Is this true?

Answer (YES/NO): NO